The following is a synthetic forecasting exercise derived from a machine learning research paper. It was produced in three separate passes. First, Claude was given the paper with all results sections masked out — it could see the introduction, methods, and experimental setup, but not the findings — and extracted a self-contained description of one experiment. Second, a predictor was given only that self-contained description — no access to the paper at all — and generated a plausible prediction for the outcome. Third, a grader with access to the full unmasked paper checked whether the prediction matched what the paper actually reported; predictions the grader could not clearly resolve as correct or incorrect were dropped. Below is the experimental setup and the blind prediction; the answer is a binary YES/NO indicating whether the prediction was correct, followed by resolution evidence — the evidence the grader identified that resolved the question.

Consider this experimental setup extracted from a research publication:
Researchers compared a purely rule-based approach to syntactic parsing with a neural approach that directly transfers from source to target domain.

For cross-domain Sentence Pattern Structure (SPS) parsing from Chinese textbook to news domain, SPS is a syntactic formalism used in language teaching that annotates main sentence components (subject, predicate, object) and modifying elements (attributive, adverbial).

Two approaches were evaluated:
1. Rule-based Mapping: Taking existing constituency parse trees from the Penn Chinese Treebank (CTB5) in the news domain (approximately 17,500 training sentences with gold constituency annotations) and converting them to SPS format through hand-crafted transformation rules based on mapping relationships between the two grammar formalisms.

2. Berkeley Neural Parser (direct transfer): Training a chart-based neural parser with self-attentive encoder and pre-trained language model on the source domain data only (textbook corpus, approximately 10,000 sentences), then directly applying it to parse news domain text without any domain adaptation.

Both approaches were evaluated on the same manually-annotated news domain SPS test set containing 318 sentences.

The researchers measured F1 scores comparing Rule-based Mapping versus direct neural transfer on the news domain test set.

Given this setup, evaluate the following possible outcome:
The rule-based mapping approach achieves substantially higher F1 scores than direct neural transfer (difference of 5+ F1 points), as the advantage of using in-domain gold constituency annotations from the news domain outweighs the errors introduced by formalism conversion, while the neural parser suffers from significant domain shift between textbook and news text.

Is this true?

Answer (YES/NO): NO